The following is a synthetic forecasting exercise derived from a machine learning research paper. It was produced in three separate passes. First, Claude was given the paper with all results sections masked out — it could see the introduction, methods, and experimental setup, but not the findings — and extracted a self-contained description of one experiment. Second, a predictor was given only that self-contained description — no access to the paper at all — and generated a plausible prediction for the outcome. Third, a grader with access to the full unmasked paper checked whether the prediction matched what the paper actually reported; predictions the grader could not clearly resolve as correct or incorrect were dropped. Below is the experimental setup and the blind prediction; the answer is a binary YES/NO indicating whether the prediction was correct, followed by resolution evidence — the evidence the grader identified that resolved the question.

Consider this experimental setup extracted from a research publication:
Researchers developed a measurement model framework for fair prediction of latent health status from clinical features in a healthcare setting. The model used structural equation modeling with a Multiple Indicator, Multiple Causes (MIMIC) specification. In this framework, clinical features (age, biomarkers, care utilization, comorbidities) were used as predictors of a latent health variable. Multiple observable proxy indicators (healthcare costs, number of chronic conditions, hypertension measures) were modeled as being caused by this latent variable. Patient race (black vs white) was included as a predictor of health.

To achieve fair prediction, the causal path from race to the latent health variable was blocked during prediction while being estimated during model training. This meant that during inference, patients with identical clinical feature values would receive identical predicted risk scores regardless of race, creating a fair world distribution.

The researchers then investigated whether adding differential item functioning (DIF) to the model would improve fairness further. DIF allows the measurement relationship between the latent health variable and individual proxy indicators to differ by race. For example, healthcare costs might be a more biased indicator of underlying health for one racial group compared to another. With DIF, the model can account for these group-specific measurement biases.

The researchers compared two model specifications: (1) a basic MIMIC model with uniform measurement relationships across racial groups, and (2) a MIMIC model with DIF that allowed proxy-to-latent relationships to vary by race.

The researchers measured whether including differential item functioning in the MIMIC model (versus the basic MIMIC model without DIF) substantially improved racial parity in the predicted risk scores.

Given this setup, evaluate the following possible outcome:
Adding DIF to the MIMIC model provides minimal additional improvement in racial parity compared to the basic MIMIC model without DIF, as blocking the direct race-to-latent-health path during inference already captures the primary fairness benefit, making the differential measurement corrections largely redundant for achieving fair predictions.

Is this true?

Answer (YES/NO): YES